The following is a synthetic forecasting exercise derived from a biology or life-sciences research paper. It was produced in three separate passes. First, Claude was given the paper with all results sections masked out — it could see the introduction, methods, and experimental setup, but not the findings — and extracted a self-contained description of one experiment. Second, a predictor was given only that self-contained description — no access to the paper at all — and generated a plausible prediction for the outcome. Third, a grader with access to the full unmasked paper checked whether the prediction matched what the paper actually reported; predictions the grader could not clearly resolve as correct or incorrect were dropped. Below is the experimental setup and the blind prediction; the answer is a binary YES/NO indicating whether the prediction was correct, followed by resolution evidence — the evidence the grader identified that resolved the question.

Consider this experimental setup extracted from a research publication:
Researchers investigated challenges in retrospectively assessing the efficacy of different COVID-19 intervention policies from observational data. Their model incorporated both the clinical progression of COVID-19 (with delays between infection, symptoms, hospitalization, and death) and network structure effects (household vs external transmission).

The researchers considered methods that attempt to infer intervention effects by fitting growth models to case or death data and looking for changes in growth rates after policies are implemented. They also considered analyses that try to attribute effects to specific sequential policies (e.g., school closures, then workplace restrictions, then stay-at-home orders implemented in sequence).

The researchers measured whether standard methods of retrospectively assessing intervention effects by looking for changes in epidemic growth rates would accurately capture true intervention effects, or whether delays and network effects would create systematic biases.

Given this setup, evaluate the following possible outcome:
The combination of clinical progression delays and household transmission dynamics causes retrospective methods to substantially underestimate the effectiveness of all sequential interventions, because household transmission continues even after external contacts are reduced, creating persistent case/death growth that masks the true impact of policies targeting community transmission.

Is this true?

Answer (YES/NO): NO